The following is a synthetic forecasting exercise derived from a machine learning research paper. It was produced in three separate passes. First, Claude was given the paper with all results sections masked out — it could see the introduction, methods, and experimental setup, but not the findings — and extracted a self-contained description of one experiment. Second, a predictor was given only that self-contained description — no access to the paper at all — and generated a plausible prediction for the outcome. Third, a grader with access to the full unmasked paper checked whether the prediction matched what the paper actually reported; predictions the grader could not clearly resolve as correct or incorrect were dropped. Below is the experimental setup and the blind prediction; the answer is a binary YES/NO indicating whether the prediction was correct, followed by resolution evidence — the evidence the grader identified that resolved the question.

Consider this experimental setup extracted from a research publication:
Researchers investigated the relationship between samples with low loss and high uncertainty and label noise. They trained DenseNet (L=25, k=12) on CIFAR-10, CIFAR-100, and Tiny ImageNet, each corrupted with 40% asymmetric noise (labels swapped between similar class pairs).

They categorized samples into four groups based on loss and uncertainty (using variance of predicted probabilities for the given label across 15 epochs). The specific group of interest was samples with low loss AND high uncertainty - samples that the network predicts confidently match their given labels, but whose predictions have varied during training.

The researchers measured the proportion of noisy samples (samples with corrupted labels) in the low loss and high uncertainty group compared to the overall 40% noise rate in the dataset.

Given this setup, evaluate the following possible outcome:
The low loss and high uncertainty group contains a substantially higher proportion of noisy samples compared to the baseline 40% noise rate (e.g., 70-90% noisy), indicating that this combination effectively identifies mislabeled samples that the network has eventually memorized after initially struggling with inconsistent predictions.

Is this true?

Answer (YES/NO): NO